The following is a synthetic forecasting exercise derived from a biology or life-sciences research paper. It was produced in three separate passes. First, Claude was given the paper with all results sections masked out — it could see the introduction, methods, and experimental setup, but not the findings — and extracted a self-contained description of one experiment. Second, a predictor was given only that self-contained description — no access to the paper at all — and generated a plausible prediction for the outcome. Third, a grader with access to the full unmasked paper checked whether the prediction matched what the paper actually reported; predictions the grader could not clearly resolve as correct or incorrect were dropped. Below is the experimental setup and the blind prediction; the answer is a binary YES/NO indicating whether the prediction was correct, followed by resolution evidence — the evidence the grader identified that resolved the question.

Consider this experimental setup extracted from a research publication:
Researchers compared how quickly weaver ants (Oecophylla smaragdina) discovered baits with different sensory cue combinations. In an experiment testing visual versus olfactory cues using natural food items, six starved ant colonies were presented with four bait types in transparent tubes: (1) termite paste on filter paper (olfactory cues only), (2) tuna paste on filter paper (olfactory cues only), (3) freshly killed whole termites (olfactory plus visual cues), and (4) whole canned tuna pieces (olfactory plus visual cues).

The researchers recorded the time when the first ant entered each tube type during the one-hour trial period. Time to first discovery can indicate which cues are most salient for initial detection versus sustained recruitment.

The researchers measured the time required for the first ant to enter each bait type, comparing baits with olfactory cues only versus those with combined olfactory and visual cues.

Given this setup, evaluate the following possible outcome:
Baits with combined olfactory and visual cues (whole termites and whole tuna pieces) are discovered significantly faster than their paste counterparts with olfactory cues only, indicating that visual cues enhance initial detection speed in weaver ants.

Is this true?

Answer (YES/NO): NO